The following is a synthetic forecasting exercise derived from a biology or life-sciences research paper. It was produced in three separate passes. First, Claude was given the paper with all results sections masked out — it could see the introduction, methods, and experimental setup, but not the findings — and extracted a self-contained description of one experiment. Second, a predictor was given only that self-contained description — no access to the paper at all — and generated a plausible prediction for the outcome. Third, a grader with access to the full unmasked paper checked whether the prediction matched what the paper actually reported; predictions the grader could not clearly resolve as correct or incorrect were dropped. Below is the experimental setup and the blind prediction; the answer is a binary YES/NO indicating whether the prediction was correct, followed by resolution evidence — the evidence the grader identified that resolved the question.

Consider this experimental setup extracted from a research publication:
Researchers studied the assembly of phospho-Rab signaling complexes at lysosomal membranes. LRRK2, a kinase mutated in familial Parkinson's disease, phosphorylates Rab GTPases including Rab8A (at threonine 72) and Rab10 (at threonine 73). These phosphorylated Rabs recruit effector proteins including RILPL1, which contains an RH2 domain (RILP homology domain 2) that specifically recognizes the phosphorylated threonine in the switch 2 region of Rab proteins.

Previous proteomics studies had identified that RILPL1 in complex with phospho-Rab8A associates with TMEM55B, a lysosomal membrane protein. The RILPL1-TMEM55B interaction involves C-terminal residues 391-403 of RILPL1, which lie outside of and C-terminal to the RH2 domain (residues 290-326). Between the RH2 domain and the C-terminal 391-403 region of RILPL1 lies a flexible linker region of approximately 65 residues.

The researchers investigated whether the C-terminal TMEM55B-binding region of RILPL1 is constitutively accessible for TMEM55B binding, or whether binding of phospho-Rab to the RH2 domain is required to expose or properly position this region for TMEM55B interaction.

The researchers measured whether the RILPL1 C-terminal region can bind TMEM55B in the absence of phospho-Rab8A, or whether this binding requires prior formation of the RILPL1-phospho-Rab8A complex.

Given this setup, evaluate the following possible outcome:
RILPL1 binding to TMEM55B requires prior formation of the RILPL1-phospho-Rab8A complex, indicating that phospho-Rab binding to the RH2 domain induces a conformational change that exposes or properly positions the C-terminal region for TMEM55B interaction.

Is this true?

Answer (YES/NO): NO